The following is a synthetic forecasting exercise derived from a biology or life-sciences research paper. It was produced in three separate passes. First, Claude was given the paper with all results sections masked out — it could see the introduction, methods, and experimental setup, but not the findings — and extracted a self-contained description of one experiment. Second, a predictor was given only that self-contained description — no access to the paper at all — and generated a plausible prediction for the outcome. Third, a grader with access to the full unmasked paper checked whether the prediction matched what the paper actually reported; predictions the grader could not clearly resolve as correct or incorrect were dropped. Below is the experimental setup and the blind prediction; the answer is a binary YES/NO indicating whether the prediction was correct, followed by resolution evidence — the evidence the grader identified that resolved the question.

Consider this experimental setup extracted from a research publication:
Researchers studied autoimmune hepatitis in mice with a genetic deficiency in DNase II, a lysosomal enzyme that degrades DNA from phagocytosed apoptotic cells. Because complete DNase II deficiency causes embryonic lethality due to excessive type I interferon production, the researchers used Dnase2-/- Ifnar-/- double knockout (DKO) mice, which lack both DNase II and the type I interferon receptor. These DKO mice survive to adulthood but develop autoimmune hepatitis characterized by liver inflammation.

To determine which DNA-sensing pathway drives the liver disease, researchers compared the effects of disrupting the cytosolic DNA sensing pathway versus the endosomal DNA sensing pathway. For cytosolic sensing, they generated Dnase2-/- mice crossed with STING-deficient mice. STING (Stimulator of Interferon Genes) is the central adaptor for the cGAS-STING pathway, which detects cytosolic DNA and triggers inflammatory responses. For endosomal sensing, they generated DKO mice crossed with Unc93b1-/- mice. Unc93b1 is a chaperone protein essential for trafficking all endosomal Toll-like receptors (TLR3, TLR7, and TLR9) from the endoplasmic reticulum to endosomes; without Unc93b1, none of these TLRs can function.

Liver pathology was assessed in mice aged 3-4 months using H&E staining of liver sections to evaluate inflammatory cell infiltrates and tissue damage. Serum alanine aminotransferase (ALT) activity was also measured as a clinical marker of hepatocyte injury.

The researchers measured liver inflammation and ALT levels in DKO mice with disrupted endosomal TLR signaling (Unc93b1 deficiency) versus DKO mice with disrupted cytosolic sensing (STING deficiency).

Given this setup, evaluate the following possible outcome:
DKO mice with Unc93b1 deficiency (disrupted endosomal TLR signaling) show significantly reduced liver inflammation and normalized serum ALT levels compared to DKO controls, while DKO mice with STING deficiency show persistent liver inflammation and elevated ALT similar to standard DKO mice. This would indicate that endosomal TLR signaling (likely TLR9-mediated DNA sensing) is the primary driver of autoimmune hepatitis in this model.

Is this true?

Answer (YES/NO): YES